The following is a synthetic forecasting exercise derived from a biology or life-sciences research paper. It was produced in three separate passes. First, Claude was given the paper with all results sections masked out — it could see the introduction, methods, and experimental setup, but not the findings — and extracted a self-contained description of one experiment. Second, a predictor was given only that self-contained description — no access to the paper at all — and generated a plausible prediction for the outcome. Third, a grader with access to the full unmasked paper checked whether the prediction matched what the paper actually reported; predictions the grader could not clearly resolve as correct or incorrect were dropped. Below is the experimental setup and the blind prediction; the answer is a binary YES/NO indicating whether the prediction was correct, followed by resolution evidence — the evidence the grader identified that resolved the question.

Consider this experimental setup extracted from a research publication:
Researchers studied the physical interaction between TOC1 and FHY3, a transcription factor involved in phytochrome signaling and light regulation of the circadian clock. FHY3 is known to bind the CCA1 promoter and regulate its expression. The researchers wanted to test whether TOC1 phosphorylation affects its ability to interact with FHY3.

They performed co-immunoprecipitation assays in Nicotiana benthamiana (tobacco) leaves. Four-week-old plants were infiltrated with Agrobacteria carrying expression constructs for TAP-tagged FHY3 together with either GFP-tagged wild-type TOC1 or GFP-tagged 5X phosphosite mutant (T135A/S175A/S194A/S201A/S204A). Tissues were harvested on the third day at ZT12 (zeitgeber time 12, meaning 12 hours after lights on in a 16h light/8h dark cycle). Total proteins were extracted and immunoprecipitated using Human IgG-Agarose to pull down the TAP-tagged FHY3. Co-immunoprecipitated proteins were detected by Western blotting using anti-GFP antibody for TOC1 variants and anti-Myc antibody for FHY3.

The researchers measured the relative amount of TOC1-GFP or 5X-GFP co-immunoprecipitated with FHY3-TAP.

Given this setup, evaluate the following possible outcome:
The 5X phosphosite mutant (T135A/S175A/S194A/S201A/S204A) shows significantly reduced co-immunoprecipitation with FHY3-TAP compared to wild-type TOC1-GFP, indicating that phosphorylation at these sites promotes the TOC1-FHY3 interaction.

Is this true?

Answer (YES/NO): YES